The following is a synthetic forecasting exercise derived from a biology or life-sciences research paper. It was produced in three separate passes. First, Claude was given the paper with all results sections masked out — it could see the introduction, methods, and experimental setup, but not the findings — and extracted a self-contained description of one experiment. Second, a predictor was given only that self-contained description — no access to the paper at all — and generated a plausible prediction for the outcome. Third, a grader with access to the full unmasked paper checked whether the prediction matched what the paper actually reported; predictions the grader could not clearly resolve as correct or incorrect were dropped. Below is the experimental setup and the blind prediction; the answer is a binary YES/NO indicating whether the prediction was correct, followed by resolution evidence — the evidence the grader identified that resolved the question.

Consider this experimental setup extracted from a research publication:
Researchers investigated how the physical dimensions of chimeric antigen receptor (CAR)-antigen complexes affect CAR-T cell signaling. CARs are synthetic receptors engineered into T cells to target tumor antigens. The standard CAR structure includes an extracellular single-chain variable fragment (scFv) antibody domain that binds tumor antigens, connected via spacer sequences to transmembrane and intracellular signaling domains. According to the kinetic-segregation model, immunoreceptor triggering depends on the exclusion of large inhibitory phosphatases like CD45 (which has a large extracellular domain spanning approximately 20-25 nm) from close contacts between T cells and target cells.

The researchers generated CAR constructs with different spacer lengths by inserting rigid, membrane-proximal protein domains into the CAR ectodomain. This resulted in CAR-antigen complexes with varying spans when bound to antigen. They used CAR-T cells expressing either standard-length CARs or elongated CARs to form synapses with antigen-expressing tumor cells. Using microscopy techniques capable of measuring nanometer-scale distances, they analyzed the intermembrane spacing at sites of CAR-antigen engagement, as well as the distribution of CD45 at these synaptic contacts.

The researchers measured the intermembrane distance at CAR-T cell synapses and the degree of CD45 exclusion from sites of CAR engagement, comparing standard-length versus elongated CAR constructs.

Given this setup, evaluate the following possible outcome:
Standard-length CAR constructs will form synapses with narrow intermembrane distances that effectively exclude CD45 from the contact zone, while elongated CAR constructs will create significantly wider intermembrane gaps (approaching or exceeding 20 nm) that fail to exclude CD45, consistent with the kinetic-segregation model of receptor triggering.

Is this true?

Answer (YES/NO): NO